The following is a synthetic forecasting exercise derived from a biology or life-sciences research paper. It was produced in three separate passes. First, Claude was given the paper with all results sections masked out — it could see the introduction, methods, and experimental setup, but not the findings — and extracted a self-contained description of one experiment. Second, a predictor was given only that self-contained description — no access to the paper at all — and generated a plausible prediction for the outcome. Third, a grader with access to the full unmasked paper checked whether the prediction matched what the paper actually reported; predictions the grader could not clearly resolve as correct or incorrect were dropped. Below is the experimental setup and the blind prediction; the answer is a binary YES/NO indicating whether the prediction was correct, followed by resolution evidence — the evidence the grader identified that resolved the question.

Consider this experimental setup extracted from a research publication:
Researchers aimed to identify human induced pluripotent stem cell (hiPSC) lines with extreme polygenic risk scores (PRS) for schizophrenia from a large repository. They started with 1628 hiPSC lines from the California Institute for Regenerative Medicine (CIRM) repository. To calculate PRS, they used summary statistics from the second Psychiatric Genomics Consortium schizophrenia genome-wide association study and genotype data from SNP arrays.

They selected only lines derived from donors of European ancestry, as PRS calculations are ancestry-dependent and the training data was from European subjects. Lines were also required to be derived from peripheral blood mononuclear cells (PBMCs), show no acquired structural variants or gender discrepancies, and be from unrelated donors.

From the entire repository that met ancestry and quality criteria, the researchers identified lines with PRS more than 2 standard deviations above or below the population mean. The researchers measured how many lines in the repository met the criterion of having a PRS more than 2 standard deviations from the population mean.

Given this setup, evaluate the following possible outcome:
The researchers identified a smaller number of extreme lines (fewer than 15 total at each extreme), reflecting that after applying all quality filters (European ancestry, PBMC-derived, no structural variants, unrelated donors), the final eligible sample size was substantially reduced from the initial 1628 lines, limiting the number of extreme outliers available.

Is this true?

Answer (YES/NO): YES